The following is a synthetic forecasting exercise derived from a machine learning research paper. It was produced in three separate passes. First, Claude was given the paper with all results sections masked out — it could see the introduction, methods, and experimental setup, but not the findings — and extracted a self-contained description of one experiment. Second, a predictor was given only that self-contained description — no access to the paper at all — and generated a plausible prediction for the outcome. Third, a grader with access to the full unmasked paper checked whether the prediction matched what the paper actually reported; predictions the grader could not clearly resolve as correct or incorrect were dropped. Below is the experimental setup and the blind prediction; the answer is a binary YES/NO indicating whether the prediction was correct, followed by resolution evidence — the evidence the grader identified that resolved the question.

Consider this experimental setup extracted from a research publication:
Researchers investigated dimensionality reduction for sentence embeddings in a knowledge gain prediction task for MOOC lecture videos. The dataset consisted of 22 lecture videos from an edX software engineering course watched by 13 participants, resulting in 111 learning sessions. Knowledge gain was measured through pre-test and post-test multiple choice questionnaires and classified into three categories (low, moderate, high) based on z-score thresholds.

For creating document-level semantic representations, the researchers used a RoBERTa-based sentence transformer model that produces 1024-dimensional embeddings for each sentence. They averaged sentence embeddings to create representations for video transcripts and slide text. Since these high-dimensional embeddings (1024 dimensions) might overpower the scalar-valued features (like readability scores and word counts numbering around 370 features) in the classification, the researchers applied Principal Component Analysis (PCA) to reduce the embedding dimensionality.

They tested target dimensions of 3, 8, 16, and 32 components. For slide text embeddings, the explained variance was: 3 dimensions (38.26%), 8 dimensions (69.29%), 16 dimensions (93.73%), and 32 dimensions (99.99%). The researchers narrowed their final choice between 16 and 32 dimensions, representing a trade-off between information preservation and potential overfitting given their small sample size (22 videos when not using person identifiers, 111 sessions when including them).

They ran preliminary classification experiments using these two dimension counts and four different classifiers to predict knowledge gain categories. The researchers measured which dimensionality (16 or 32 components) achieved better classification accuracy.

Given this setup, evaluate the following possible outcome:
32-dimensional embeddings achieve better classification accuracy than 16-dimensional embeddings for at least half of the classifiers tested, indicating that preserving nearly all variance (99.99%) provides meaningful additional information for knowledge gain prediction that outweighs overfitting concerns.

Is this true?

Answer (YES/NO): NO